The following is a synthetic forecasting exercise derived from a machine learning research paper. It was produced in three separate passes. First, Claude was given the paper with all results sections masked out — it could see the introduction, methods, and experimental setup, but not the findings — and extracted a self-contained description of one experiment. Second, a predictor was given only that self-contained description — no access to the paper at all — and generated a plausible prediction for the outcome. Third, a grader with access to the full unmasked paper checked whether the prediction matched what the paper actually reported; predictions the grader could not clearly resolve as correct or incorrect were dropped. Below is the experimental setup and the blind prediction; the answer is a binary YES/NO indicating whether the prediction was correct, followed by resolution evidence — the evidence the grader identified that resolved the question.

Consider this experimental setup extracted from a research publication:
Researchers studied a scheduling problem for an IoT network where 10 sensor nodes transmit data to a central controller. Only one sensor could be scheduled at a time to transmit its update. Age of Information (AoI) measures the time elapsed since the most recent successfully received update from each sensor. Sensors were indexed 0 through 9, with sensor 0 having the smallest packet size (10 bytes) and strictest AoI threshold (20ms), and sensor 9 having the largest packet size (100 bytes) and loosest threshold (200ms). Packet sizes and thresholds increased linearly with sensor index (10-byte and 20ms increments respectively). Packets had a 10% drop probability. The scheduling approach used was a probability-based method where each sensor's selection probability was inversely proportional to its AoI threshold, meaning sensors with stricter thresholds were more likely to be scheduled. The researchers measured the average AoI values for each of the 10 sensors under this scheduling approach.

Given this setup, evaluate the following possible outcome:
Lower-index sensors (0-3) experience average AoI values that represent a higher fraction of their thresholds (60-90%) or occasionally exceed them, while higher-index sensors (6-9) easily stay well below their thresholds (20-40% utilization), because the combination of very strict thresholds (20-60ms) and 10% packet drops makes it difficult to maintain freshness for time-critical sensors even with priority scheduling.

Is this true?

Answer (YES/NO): NO